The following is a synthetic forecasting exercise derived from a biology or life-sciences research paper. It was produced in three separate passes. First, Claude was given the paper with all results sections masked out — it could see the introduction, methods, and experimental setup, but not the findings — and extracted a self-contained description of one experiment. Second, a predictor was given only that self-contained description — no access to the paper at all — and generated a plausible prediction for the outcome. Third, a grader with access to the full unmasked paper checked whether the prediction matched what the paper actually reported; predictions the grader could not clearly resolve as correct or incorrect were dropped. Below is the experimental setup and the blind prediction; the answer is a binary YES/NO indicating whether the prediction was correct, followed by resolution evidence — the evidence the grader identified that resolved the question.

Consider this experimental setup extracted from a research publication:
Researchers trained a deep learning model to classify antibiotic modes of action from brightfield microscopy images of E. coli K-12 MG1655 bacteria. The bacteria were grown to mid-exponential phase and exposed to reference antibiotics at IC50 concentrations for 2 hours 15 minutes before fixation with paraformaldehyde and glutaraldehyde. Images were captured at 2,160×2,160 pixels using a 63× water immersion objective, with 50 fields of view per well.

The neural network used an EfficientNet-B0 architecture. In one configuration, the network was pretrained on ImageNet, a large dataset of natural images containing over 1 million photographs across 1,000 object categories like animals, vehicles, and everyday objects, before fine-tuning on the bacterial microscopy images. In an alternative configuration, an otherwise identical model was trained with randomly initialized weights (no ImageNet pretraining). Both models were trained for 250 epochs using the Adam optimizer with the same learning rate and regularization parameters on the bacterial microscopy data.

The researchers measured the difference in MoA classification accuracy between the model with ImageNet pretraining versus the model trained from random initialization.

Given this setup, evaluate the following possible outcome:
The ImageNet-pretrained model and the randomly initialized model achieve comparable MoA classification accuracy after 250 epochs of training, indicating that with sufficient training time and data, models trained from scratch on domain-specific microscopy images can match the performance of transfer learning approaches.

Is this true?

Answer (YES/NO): YES